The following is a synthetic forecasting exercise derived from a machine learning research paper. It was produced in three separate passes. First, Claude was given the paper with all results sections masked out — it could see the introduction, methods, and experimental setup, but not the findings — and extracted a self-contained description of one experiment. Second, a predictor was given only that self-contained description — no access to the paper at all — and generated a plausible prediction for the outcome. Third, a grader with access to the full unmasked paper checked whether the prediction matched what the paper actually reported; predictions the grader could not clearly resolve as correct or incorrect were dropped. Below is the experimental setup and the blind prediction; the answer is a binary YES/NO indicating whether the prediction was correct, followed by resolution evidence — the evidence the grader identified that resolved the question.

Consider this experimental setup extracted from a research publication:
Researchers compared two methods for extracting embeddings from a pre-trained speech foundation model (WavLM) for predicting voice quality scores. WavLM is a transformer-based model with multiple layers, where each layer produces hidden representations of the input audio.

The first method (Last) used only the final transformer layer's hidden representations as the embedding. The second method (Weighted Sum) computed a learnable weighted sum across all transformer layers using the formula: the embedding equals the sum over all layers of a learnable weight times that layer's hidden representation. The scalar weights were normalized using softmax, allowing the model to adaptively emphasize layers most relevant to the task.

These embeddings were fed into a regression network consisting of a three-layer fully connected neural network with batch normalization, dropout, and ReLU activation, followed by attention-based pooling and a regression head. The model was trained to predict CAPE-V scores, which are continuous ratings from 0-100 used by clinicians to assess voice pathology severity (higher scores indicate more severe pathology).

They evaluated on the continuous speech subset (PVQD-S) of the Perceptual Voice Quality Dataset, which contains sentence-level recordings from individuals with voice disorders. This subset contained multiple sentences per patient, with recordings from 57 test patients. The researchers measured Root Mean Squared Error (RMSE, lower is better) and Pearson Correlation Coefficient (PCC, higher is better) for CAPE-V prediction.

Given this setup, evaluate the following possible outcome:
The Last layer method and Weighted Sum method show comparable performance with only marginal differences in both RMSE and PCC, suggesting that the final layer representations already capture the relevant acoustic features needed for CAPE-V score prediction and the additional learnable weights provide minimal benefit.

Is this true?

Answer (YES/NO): NO